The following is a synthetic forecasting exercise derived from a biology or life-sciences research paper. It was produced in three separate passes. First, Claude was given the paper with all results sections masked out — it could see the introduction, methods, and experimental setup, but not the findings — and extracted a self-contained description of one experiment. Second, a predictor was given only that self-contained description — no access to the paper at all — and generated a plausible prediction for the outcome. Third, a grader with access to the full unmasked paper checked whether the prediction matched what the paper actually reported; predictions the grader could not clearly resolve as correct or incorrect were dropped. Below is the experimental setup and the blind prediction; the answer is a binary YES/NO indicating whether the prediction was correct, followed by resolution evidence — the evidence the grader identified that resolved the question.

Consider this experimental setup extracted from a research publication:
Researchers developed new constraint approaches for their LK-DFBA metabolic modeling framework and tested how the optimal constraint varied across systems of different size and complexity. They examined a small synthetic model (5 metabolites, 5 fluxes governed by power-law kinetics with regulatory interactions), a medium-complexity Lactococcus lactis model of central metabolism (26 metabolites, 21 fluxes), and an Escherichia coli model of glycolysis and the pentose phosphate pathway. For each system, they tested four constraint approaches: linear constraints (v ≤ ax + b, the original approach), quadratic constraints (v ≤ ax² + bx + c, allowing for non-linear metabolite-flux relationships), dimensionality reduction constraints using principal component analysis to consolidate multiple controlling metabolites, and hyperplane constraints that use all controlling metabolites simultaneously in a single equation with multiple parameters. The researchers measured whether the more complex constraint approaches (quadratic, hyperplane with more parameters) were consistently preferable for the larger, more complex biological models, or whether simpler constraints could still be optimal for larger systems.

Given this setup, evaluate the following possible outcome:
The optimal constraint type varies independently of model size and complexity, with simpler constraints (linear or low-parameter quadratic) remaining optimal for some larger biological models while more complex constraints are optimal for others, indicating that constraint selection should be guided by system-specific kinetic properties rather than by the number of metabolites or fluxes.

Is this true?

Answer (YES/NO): YES